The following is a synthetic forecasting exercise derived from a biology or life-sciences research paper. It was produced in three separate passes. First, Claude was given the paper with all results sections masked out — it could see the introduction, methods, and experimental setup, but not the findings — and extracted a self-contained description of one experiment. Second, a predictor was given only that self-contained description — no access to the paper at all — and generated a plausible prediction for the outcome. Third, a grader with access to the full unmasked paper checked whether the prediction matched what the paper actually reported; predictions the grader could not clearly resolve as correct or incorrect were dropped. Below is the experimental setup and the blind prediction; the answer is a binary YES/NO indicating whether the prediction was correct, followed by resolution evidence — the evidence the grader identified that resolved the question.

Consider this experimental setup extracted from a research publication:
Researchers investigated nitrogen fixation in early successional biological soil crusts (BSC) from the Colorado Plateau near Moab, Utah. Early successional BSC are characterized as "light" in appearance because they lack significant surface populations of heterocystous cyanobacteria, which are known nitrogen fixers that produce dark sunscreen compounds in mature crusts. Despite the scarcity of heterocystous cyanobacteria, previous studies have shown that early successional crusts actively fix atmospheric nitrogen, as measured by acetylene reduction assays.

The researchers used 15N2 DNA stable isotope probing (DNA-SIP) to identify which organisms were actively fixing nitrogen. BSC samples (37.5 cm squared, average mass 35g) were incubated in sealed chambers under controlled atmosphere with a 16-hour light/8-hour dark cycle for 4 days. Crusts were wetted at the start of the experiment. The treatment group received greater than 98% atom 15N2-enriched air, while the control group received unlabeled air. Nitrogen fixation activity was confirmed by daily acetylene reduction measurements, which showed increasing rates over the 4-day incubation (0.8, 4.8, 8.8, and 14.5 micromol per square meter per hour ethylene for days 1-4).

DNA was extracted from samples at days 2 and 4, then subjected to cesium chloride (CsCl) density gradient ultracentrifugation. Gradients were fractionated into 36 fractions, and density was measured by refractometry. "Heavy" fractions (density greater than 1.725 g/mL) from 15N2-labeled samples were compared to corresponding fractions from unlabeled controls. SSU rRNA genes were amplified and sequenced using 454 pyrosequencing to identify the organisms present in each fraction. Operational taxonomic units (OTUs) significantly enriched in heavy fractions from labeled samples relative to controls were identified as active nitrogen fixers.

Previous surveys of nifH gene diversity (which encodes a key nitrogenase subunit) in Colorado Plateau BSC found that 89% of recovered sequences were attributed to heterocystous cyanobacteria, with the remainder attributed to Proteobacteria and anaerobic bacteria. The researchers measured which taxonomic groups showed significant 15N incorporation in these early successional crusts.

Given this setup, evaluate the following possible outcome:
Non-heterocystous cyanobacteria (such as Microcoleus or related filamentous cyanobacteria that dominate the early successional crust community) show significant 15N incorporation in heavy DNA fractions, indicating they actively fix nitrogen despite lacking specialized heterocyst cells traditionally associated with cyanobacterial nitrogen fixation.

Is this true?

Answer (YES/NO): NO